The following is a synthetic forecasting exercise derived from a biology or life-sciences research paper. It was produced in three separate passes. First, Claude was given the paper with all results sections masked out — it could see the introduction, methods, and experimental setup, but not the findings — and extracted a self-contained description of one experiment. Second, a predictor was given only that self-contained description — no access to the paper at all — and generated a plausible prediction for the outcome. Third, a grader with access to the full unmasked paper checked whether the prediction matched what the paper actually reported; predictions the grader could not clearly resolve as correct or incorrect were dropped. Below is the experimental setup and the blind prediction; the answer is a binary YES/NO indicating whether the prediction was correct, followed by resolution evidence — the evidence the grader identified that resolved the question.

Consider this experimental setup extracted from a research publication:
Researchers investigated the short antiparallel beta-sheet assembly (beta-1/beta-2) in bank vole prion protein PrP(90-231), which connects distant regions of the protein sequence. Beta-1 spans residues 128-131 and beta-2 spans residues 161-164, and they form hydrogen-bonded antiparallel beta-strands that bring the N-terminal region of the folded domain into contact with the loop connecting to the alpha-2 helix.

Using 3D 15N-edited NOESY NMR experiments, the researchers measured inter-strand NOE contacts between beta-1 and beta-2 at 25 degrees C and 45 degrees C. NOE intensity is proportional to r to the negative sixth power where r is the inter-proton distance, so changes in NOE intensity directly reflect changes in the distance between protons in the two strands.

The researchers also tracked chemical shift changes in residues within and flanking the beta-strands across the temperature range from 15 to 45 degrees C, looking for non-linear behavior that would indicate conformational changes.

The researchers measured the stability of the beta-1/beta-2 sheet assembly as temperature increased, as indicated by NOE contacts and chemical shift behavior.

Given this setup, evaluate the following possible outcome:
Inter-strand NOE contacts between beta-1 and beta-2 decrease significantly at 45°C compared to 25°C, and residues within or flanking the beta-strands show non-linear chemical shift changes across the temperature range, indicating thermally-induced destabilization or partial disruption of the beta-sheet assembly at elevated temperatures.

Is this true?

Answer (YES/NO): YES